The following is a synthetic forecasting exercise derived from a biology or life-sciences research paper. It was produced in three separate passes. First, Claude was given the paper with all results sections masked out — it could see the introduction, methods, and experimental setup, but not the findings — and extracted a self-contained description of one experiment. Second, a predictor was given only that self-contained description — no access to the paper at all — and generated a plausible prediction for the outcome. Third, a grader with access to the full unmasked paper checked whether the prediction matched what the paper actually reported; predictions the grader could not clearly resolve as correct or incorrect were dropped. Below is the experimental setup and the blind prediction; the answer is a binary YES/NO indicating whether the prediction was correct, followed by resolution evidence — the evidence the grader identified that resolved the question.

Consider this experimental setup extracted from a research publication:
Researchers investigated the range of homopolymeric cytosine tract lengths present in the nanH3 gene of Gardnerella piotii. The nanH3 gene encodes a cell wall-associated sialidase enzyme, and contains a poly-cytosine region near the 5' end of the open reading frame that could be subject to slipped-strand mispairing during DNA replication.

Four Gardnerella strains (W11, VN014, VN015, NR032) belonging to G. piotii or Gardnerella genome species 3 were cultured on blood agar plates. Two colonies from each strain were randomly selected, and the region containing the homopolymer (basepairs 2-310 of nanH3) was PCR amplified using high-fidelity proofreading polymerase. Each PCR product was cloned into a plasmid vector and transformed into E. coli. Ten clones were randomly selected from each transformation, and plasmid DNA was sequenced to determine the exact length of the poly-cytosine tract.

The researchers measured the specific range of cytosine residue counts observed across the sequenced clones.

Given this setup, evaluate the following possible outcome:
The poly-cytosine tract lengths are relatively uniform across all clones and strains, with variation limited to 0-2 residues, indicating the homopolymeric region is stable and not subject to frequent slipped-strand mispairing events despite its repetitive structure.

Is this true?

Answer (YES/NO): NO